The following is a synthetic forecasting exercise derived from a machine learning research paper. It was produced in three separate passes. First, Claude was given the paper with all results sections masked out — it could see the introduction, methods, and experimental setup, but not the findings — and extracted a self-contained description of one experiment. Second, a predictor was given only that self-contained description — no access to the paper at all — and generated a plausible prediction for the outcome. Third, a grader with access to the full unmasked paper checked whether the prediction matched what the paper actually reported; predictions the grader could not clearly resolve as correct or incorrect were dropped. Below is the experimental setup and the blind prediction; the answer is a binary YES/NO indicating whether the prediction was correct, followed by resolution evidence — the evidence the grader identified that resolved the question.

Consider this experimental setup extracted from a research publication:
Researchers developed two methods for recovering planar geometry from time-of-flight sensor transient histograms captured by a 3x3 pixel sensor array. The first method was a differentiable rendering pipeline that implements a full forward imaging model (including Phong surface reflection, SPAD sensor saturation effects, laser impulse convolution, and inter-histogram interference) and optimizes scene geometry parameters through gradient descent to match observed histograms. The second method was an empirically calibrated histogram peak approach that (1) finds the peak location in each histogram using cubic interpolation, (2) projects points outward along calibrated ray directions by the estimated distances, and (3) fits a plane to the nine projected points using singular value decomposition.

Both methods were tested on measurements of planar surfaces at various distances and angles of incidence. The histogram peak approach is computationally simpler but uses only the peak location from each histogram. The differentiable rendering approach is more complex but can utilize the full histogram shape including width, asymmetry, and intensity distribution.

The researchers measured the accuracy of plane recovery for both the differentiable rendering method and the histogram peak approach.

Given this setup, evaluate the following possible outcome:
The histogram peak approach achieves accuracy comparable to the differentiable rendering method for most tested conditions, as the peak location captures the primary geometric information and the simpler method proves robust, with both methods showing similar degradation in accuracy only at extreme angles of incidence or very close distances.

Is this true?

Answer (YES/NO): NO